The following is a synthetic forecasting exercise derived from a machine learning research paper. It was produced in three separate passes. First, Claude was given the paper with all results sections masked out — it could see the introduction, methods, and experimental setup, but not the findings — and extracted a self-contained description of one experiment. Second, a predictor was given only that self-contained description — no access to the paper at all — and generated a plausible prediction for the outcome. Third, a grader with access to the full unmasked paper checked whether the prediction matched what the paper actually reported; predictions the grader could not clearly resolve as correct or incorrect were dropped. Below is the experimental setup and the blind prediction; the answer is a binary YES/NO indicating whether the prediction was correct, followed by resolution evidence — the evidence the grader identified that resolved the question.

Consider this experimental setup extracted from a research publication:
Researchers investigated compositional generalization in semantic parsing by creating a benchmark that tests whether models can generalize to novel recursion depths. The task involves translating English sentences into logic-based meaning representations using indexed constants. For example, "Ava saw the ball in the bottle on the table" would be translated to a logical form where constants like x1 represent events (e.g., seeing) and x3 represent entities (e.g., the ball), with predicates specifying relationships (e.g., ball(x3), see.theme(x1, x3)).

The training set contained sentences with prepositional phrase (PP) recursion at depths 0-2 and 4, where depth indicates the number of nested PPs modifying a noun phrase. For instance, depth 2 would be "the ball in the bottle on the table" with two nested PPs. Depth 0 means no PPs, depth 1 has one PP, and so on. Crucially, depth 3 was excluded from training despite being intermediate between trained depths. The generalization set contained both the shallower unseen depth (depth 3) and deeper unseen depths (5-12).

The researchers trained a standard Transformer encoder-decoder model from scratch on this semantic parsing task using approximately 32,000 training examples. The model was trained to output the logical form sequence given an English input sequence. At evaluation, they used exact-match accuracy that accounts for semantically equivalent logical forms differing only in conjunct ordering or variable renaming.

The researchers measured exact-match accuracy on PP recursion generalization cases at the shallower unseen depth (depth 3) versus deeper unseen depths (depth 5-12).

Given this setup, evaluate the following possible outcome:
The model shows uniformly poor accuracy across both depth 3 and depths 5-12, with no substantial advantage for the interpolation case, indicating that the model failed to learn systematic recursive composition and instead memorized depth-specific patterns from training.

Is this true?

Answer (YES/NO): NO